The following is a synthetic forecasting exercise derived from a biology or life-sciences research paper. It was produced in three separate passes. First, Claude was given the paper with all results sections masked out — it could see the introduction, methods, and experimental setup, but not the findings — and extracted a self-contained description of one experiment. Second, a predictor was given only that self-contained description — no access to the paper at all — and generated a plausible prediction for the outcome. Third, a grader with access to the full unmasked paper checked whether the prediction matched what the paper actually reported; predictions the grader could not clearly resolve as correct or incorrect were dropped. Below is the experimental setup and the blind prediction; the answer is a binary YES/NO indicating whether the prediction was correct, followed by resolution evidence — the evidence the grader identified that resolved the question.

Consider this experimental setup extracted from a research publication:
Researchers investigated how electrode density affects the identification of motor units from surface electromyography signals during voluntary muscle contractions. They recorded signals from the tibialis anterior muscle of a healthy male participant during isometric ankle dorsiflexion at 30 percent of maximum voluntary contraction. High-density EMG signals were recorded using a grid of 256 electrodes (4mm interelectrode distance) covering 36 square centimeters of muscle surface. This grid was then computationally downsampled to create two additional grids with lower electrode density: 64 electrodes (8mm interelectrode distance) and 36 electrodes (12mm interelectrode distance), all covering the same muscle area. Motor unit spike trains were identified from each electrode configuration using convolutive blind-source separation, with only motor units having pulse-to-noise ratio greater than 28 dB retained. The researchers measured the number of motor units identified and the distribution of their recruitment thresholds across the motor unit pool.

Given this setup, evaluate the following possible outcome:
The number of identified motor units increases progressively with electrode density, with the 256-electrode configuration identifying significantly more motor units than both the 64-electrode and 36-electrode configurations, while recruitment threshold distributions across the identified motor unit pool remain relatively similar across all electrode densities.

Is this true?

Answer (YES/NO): NO